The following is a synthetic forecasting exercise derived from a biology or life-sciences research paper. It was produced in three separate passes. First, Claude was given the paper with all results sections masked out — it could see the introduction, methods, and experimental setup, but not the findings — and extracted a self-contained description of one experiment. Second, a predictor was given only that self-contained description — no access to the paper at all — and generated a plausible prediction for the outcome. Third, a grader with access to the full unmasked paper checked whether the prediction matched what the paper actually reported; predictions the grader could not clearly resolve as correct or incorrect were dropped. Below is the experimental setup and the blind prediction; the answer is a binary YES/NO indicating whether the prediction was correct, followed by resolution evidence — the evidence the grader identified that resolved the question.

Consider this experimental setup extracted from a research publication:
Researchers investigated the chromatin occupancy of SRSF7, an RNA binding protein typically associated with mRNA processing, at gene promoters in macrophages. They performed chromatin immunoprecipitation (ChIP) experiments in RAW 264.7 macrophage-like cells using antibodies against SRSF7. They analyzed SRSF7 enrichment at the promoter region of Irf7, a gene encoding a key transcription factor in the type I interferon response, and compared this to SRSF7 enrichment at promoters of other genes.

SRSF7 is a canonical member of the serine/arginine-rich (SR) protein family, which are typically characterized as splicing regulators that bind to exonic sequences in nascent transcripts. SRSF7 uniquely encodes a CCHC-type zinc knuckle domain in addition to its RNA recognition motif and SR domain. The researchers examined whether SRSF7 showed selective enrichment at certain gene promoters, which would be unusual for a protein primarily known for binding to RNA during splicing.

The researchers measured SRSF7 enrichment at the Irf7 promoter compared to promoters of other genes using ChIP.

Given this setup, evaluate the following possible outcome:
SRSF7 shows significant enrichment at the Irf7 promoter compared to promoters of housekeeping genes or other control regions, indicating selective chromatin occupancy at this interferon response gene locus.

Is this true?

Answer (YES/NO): YES